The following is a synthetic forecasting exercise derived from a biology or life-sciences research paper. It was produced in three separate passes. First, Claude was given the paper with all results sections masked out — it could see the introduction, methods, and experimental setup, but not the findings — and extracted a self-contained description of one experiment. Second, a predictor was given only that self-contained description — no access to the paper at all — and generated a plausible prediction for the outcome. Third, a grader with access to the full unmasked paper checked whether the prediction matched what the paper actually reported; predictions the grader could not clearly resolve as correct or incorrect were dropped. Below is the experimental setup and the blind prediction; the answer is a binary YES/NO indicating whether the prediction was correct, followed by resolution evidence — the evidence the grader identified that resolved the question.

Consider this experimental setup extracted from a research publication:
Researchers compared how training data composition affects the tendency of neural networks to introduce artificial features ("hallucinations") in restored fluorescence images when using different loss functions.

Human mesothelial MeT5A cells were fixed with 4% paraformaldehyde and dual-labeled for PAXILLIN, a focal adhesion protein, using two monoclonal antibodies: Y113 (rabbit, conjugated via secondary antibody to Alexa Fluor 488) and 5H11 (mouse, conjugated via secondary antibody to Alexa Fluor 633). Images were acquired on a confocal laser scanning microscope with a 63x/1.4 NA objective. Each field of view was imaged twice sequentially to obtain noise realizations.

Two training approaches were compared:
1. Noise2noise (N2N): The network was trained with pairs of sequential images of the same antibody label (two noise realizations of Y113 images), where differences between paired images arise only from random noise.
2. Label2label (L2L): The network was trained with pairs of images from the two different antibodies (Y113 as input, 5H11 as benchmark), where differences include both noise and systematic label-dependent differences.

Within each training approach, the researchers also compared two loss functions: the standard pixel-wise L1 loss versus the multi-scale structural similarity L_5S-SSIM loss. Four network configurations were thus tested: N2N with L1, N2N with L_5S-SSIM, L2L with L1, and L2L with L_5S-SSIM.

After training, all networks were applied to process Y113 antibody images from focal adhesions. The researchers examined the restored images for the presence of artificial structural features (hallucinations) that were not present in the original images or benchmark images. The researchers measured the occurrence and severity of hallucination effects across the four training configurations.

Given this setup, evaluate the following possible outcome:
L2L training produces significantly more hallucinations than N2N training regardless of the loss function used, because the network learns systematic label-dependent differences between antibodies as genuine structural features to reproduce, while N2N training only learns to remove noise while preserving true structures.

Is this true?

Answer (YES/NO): NO